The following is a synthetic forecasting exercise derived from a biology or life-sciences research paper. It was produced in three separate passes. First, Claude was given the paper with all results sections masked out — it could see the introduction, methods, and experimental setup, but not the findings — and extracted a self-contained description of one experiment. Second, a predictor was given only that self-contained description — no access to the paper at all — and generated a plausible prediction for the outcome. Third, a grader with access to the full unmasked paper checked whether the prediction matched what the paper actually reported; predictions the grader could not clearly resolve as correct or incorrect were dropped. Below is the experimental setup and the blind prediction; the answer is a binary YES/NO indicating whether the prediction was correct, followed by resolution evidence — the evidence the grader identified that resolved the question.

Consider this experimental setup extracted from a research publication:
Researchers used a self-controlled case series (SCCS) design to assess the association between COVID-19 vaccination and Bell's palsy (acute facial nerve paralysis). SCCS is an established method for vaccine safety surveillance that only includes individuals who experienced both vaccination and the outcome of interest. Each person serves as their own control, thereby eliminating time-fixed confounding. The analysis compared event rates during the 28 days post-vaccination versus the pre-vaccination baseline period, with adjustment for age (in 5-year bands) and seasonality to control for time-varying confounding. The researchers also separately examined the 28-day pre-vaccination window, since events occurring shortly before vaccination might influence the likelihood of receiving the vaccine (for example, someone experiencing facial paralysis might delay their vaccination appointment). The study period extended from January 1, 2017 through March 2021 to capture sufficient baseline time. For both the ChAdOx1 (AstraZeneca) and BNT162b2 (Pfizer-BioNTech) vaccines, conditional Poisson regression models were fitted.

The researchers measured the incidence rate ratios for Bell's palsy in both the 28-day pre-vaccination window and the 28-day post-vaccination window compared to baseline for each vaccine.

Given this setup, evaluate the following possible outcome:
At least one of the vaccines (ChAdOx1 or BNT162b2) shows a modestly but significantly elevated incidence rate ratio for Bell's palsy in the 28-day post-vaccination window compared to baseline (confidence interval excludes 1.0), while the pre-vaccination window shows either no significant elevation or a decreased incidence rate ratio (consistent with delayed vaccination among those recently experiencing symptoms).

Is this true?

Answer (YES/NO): NO